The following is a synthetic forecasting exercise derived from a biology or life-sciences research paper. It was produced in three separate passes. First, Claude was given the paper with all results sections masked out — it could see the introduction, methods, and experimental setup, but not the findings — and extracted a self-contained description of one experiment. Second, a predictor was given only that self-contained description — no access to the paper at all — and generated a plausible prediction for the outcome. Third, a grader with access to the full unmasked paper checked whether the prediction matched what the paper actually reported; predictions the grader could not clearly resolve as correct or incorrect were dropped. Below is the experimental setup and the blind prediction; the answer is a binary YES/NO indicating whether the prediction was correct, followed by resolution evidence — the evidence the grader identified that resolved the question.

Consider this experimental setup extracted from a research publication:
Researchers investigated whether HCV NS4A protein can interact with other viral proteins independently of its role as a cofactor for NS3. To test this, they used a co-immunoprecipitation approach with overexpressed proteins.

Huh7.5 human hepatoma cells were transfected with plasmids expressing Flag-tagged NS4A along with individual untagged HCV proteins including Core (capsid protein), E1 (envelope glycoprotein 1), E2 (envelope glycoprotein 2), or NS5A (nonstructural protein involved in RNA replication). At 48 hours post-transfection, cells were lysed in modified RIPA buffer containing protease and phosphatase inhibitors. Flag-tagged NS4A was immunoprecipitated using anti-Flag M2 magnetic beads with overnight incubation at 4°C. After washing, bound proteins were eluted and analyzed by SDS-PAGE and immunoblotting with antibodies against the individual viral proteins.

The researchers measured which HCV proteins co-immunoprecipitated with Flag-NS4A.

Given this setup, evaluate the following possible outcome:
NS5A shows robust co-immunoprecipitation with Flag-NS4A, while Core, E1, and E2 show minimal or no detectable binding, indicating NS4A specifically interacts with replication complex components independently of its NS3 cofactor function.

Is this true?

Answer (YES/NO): NO